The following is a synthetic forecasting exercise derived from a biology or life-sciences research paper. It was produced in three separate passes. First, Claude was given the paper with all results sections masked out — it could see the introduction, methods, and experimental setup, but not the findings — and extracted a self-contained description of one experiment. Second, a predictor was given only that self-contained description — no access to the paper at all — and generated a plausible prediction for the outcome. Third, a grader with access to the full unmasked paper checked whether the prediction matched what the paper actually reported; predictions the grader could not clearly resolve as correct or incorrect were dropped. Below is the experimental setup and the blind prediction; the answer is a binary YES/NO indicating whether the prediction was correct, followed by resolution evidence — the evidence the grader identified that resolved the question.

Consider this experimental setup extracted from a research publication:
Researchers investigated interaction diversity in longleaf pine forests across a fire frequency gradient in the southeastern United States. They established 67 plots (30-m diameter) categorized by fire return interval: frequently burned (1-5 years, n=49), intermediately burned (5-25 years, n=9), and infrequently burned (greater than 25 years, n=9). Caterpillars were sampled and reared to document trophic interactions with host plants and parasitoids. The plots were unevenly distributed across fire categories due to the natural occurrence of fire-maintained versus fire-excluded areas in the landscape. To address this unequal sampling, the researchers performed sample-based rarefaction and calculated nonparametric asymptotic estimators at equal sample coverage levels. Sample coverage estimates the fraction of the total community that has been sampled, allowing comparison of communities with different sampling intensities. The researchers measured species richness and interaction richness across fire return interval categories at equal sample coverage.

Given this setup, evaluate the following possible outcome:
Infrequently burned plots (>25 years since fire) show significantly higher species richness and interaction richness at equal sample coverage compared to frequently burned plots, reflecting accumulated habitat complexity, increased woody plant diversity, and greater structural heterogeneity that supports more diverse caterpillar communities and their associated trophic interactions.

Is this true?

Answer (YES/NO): YES